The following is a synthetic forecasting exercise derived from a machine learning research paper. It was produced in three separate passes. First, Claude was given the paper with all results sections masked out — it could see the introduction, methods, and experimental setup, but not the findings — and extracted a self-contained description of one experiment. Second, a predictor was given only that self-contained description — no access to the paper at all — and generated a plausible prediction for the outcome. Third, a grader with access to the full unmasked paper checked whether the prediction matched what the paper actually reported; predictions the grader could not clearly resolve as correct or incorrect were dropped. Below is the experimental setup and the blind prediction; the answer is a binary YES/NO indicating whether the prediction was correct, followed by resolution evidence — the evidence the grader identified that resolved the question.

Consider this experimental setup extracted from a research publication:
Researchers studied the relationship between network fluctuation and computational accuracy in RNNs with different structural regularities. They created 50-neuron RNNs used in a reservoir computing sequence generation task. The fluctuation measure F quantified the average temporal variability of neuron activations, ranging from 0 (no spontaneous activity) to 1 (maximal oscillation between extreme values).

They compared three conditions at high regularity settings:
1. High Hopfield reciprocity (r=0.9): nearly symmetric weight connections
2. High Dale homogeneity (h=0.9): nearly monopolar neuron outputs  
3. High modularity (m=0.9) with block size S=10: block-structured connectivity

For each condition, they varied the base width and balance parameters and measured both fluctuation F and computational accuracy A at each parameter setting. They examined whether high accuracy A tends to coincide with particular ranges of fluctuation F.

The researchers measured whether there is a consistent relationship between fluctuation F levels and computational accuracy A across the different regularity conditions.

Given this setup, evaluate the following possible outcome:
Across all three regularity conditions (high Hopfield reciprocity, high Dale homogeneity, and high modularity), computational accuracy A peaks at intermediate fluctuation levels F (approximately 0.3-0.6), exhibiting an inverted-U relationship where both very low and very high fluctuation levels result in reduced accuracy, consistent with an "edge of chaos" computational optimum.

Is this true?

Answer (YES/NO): NO